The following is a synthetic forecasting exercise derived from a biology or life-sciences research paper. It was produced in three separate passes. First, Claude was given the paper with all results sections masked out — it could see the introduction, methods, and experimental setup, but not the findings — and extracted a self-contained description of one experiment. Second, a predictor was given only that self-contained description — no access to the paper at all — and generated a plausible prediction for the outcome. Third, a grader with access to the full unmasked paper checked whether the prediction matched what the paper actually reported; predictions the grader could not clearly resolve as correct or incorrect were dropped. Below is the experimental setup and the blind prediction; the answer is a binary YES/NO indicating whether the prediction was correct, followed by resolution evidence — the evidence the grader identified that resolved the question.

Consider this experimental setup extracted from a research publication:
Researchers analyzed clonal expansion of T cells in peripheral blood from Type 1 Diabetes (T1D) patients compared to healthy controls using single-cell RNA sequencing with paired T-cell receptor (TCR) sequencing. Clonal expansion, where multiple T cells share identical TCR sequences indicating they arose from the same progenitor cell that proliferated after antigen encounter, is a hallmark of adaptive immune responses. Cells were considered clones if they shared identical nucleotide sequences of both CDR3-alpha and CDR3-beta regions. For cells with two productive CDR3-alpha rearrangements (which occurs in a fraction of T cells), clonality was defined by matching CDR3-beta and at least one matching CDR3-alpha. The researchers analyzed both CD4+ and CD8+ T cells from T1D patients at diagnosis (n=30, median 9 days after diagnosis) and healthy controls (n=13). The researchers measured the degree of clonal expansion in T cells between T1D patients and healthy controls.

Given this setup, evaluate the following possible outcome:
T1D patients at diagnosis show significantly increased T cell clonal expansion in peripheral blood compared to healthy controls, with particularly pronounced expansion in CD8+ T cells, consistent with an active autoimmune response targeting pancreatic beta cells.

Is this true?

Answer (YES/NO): NO